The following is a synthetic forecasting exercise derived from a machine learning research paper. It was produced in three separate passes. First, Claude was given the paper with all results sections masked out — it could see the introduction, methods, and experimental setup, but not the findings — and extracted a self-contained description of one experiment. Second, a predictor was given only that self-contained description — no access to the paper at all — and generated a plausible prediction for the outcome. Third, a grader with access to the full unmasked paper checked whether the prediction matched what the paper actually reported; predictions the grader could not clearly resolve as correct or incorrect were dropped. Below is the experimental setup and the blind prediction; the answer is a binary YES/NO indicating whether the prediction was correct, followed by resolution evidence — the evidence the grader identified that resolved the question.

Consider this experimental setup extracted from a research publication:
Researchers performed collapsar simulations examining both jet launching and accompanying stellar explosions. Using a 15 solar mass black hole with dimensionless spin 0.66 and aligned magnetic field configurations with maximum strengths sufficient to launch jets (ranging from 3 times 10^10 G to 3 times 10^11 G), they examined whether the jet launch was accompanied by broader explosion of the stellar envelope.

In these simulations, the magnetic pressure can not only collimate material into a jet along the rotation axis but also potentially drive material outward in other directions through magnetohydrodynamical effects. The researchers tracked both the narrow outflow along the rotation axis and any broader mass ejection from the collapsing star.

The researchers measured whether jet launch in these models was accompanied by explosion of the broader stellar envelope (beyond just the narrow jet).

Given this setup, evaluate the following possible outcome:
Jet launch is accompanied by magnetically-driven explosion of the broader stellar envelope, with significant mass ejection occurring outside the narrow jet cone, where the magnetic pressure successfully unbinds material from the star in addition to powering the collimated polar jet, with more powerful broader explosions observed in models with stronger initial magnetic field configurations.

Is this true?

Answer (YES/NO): YES